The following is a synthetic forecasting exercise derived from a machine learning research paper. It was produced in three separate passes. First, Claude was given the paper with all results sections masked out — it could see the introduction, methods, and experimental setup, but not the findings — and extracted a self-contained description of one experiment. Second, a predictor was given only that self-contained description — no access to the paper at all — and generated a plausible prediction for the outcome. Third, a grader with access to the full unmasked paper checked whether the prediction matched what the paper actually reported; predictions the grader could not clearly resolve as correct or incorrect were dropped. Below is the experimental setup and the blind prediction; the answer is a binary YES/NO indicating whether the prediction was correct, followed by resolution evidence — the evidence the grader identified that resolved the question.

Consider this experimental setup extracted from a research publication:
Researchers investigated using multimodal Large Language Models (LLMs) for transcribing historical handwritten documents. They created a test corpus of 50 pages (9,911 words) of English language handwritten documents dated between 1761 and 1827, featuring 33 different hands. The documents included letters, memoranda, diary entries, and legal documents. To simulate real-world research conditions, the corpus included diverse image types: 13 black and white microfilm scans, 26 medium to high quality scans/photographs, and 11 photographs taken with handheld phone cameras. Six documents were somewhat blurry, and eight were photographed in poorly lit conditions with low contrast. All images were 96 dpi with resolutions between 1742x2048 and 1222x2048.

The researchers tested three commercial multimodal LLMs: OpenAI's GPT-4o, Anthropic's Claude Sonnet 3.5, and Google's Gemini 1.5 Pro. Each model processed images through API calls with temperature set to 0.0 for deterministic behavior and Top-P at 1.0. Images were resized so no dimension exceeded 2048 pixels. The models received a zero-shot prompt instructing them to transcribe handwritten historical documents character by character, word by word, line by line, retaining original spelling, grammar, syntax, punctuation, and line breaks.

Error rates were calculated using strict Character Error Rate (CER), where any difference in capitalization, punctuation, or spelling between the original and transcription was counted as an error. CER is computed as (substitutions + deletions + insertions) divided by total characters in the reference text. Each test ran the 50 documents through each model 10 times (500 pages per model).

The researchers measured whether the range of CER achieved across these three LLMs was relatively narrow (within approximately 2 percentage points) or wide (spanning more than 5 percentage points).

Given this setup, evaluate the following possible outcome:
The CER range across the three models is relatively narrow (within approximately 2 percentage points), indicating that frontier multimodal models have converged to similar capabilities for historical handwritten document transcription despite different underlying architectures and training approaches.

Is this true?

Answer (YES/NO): NO